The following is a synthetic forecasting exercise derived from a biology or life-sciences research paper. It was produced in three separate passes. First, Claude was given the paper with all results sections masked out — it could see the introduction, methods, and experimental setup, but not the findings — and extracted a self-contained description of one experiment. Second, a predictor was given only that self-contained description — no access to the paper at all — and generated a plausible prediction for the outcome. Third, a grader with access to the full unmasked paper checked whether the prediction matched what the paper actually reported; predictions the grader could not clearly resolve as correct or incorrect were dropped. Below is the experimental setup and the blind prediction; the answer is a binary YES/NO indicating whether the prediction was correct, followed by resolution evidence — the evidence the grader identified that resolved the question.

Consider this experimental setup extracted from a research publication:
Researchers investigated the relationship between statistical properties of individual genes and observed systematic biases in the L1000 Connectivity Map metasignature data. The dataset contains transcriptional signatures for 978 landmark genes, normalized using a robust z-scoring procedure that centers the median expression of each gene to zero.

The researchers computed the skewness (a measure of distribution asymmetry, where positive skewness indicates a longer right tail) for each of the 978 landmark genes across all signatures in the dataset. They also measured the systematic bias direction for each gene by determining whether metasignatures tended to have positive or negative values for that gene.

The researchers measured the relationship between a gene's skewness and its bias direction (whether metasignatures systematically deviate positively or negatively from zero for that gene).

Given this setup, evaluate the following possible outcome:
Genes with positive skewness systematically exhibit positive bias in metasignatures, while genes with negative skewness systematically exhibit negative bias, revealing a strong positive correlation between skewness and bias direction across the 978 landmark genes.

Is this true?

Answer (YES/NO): YES